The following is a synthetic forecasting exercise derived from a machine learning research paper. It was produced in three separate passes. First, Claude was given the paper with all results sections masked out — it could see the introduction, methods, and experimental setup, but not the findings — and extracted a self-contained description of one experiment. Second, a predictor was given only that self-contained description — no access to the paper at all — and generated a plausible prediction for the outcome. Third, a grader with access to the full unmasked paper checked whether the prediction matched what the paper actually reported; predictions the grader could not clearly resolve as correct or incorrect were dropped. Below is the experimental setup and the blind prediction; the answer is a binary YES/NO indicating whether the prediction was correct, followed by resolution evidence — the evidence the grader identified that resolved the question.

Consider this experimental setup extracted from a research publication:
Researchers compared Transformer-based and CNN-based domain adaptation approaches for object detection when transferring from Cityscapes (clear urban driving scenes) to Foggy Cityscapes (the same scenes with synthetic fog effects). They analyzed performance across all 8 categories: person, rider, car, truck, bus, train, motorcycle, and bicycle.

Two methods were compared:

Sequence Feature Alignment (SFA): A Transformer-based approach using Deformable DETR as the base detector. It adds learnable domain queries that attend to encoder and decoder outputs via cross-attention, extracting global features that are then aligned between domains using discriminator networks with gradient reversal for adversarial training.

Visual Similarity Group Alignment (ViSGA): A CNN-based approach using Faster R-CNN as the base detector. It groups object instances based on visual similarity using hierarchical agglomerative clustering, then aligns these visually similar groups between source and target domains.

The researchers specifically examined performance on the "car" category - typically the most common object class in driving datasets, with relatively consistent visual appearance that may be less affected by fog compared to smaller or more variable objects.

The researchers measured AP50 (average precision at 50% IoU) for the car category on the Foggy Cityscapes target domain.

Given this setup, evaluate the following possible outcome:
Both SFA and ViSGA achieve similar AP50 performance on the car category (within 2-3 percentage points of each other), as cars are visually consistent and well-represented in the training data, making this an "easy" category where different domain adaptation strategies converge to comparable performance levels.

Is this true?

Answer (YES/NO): NO